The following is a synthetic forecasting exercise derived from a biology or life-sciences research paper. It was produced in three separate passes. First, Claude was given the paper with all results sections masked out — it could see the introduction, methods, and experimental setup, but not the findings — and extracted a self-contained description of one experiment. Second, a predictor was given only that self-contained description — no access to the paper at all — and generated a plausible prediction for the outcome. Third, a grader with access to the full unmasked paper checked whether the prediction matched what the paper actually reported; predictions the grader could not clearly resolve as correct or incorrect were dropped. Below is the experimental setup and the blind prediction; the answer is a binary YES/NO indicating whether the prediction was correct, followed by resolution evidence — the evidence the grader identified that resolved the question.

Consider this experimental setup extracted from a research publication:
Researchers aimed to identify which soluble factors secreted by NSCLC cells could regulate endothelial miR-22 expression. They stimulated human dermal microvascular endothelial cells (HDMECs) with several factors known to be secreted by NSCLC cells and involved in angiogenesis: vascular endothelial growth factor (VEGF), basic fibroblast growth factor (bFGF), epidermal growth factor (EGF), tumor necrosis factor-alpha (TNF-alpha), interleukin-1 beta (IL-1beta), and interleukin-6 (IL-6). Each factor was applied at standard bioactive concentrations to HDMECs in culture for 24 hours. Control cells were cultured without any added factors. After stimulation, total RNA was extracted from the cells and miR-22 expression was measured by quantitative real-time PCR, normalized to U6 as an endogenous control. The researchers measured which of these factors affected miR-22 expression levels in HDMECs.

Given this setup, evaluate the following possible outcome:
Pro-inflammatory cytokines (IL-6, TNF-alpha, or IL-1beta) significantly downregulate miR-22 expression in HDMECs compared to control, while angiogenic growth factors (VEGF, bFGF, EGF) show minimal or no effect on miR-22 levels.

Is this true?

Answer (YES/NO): NO